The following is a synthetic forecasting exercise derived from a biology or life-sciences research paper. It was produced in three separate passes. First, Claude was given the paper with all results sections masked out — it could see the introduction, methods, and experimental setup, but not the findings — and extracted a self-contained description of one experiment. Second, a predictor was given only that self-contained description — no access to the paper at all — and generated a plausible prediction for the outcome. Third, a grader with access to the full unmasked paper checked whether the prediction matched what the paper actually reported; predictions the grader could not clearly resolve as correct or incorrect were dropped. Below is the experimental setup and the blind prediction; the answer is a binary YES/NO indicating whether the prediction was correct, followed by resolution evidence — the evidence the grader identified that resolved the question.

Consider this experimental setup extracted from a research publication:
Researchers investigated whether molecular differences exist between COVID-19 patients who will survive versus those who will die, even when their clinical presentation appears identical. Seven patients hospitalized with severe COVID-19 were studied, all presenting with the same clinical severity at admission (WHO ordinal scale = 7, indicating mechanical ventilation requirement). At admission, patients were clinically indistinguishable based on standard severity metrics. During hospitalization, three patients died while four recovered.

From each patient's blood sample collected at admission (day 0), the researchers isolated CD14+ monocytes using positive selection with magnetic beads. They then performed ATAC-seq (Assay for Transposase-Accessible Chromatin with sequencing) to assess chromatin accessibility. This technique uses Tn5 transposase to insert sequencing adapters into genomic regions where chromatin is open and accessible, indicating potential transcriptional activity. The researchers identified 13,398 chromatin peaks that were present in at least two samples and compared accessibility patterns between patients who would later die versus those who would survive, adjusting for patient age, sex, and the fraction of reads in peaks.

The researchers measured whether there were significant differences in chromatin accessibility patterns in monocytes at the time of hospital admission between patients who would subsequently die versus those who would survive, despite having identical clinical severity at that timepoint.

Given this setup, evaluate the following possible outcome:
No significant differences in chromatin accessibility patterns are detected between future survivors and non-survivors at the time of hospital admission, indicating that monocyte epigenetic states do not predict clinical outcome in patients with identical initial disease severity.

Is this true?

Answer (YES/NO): NO